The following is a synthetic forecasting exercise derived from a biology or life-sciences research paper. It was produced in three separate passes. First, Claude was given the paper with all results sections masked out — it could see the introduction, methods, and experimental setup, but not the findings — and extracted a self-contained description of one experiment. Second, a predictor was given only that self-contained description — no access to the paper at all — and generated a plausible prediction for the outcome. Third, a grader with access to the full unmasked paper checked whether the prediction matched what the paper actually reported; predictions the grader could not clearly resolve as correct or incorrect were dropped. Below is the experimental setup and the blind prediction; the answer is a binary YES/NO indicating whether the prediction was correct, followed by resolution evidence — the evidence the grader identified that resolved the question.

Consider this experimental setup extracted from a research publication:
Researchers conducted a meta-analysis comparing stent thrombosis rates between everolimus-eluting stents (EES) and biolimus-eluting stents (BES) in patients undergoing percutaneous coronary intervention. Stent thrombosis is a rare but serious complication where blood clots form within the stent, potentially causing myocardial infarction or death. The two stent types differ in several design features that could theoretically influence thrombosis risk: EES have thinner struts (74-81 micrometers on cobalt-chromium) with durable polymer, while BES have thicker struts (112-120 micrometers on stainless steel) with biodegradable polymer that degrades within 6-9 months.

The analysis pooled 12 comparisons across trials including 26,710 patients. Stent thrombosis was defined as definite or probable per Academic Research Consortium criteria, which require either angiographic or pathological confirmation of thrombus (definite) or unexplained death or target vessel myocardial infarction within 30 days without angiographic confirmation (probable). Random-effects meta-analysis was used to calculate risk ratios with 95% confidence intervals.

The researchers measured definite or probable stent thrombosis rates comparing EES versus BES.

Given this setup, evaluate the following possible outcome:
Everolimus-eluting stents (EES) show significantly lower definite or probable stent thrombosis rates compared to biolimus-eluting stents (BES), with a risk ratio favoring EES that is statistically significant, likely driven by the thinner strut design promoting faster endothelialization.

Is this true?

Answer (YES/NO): NO